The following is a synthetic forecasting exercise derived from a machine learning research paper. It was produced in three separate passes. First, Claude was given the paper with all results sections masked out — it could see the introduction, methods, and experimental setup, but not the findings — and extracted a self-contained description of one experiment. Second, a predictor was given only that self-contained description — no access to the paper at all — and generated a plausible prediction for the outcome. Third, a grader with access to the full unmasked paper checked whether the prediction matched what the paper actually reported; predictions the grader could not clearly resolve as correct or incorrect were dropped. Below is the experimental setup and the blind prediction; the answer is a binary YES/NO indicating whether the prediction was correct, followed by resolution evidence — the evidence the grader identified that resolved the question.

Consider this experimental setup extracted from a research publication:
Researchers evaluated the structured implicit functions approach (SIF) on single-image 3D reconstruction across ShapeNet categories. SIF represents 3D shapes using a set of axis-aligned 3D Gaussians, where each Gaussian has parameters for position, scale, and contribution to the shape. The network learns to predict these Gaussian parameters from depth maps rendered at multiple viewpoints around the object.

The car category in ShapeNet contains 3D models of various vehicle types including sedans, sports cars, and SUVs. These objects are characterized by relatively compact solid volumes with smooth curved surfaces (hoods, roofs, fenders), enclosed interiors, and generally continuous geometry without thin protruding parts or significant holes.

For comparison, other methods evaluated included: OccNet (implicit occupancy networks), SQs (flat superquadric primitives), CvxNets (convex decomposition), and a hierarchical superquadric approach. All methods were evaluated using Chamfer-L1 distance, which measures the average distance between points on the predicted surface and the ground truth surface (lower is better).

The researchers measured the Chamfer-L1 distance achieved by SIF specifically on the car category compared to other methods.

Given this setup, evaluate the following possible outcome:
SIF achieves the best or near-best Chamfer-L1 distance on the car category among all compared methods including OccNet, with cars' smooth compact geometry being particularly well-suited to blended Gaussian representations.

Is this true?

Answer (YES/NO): YES